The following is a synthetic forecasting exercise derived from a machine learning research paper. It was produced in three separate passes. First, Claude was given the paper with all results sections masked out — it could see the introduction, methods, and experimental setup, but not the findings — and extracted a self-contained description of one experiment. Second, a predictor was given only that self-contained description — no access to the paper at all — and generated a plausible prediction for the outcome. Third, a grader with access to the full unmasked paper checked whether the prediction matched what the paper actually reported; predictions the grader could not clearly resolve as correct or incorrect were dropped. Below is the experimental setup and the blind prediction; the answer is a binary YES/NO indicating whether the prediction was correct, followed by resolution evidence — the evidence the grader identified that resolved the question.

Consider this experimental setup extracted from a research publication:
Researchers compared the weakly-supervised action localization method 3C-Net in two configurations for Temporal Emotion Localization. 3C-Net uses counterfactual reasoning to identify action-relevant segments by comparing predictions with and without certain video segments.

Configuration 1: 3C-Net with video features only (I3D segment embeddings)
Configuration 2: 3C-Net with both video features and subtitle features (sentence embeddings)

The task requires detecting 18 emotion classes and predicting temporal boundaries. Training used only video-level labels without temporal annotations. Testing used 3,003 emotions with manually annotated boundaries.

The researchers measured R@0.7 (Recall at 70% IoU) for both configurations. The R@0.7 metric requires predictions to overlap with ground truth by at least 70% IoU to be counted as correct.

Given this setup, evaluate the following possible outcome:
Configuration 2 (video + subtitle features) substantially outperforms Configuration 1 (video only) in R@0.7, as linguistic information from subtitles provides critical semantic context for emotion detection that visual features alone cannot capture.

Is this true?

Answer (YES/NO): YES